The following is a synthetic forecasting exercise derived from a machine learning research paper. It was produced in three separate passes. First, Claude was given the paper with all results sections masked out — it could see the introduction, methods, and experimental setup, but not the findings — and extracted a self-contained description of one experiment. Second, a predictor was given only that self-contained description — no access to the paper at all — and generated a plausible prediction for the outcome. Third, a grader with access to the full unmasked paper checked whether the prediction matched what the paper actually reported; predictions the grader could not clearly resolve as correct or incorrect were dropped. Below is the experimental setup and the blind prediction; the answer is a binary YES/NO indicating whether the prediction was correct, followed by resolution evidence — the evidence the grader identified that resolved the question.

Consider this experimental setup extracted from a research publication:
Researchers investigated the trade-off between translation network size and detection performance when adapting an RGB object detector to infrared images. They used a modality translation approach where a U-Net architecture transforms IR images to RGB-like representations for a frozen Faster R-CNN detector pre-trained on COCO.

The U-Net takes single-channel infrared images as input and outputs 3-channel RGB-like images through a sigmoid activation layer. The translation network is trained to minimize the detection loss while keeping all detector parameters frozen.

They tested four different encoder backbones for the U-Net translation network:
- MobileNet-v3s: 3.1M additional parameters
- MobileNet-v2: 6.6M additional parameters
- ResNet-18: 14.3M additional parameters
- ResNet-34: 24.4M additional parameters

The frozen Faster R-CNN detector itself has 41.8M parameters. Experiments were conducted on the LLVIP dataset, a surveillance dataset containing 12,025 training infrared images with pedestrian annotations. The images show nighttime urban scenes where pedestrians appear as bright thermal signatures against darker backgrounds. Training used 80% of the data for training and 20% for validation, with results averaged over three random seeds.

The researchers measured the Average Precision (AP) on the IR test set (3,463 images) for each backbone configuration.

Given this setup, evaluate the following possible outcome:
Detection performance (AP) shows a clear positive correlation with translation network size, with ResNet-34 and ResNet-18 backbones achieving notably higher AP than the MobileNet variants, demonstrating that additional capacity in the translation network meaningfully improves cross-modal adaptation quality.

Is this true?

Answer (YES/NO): NO